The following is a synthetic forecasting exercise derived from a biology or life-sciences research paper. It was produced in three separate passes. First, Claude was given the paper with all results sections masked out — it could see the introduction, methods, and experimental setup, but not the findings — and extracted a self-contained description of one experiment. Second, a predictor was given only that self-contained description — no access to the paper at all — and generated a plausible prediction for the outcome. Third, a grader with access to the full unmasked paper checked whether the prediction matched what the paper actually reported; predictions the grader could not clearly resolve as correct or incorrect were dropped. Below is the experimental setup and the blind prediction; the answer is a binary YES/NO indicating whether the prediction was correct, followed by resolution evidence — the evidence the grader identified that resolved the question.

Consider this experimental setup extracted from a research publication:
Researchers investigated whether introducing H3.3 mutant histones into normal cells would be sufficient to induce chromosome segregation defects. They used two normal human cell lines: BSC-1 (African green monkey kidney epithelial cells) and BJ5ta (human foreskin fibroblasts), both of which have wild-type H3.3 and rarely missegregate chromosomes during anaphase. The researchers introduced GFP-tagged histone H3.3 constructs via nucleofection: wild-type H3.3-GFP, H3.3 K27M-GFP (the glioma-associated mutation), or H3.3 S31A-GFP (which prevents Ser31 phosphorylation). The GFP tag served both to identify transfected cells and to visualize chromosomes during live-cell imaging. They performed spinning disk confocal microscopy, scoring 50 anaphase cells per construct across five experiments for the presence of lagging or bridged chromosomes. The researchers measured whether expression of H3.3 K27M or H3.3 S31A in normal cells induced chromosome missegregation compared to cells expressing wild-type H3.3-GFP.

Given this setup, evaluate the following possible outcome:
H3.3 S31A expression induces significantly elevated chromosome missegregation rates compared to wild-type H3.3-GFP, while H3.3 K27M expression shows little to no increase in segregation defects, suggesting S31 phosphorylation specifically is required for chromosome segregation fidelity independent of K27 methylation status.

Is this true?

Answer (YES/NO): NO